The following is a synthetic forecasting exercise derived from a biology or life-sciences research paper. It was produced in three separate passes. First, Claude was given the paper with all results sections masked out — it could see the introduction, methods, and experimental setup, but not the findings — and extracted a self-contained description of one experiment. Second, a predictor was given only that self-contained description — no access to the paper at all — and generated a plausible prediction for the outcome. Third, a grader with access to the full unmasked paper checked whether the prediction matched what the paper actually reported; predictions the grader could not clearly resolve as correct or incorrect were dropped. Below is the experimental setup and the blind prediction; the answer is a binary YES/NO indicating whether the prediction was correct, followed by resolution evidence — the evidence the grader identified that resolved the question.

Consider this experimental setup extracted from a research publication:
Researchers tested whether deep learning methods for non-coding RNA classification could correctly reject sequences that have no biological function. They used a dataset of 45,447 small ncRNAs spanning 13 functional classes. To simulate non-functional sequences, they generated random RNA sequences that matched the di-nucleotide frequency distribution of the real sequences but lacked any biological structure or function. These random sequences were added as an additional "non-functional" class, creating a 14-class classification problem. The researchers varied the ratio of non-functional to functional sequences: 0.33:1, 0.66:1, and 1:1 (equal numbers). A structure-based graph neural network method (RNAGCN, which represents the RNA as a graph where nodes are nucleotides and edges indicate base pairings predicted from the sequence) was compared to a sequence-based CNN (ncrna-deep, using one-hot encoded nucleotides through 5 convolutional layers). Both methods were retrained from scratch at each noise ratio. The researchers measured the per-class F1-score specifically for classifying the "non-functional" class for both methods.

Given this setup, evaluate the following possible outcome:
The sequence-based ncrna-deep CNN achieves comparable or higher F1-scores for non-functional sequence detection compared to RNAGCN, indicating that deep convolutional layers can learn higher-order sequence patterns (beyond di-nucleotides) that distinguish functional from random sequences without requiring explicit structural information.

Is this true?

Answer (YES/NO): NO